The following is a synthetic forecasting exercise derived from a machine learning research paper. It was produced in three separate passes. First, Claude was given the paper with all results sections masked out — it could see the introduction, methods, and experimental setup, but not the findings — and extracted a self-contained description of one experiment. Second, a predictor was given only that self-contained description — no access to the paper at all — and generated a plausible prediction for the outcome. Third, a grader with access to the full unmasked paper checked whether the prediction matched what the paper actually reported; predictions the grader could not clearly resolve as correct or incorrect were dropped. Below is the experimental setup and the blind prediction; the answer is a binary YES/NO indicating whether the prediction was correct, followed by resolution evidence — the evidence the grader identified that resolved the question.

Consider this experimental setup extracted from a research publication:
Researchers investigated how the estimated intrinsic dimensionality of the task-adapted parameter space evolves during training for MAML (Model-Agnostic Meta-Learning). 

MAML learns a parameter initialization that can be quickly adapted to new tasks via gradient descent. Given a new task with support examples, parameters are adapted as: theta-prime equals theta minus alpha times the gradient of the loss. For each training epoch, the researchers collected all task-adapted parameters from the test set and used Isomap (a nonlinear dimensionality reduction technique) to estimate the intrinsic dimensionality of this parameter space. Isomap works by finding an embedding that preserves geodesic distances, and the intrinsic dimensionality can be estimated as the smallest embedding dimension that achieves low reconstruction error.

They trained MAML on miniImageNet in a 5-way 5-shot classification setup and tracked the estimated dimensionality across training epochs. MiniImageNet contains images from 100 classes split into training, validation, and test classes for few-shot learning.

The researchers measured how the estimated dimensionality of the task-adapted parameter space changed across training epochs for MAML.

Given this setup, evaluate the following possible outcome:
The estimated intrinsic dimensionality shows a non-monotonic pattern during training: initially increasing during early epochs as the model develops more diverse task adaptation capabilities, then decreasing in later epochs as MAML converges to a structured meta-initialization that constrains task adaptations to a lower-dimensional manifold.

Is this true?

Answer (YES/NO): YES